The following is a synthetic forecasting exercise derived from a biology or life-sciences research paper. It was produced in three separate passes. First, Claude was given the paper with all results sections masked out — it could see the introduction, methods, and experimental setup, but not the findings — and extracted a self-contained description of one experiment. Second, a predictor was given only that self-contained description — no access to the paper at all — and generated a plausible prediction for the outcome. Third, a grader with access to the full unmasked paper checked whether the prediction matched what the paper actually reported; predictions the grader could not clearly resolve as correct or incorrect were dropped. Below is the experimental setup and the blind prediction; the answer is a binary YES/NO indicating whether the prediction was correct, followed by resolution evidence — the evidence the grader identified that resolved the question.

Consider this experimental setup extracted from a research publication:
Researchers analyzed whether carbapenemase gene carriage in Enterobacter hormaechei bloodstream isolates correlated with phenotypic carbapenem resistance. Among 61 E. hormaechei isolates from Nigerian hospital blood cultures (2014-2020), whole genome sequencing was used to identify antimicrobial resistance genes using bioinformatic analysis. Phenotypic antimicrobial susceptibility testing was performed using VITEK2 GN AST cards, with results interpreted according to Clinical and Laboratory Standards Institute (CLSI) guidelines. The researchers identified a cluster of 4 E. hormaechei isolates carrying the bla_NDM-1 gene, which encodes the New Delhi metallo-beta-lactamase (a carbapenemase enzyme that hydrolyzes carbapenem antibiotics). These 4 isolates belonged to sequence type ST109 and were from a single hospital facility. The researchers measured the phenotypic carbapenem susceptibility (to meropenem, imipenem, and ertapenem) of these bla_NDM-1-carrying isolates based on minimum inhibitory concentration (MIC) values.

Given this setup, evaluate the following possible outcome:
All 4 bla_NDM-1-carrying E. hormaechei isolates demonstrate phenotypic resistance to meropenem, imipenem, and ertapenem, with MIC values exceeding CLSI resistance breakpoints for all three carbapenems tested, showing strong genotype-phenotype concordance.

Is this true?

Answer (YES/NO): NO